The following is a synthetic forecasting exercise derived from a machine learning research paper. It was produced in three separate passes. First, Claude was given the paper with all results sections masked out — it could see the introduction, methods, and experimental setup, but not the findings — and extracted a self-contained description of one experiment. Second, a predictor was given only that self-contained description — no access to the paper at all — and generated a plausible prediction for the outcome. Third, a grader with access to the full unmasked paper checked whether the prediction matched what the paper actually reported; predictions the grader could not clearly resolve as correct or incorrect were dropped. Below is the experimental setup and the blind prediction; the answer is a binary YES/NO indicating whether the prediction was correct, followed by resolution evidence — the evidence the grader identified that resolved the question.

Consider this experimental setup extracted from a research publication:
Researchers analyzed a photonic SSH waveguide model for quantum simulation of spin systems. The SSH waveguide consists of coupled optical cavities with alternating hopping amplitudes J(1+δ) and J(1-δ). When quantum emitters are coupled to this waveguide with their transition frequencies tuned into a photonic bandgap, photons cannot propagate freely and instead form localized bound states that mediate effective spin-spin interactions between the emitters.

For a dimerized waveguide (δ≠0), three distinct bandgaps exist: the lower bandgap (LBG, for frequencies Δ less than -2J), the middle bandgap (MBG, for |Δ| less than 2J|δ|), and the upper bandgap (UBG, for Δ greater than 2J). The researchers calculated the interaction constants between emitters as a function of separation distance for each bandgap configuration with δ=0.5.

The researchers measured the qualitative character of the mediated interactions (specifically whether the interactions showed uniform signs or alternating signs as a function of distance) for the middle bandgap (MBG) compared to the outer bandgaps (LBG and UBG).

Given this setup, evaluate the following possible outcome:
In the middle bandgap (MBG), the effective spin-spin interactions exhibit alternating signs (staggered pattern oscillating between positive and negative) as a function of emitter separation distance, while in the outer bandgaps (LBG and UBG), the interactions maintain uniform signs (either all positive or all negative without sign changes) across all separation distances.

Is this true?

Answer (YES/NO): NO